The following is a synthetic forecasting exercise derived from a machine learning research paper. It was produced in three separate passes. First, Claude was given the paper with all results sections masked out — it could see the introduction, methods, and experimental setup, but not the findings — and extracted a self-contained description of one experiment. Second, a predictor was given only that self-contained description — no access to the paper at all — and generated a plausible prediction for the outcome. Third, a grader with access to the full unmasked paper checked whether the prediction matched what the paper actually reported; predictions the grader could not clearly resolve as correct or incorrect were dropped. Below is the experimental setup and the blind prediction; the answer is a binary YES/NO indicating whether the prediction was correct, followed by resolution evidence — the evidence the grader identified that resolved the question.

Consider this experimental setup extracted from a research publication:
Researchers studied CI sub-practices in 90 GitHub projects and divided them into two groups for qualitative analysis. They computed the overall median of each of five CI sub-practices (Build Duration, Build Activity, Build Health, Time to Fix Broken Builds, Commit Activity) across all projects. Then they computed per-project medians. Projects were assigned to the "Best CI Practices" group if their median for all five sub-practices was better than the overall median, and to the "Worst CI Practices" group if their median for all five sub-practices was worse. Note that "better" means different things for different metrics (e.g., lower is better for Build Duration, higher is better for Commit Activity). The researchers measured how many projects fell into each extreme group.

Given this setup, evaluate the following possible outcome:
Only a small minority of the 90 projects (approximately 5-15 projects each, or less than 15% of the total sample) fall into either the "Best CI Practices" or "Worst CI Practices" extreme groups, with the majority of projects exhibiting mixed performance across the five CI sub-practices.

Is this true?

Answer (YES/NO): YES